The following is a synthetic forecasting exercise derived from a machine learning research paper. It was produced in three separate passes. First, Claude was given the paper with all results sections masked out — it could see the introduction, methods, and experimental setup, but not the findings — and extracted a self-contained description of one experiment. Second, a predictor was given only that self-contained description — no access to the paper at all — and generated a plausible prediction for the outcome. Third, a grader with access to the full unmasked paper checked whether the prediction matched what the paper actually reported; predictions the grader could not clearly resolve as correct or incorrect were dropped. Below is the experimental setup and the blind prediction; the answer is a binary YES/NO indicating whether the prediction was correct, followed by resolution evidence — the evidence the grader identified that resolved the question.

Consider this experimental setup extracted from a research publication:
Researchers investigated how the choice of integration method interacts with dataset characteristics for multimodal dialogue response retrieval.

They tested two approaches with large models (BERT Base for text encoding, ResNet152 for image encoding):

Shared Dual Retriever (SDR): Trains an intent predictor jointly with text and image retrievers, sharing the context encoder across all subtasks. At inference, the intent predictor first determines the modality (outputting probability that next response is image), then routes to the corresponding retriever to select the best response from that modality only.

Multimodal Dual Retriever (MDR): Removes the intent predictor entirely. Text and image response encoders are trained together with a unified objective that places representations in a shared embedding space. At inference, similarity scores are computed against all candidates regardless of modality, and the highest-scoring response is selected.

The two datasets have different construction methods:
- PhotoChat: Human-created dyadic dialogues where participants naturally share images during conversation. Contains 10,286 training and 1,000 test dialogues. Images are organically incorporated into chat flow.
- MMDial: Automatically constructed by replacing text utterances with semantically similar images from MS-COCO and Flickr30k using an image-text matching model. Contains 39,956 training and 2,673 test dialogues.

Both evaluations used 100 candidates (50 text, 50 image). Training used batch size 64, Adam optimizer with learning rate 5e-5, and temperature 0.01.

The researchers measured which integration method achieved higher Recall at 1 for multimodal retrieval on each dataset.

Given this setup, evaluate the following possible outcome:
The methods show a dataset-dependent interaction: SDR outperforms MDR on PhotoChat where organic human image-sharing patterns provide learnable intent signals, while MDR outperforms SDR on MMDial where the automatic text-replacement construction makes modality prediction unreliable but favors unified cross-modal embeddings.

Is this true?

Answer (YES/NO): YES